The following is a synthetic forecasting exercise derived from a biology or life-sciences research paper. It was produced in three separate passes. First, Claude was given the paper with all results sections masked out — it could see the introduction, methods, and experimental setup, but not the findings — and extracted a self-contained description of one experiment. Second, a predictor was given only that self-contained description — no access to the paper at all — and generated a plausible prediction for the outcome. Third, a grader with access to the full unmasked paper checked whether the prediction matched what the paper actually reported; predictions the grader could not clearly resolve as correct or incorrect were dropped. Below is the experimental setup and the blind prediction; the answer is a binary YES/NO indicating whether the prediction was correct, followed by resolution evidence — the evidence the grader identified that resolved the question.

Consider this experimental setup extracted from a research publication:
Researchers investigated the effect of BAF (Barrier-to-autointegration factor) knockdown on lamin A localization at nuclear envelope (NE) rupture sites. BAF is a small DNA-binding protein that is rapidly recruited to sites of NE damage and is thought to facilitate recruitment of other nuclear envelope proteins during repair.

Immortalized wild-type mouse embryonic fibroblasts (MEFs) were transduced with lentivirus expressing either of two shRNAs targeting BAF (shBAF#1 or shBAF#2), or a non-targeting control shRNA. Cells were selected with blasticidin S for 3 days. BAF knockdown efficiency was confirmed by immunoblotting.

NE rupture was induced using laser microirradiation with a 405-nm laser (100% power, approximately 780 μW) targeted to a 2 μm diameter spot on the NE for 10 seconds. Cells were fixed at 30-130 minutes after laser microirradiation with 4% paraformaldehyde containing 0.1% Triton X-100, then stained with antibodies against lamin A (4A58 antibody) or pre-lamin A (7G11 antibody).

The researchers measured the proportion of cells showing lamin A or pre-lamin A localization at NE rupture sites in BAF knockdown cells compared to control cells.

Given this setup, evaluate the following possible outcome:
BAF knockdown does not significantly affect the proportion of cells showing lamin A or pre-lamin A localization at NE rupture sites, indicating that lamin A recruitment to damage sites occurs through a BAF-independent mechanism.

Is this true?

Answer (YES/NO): NO